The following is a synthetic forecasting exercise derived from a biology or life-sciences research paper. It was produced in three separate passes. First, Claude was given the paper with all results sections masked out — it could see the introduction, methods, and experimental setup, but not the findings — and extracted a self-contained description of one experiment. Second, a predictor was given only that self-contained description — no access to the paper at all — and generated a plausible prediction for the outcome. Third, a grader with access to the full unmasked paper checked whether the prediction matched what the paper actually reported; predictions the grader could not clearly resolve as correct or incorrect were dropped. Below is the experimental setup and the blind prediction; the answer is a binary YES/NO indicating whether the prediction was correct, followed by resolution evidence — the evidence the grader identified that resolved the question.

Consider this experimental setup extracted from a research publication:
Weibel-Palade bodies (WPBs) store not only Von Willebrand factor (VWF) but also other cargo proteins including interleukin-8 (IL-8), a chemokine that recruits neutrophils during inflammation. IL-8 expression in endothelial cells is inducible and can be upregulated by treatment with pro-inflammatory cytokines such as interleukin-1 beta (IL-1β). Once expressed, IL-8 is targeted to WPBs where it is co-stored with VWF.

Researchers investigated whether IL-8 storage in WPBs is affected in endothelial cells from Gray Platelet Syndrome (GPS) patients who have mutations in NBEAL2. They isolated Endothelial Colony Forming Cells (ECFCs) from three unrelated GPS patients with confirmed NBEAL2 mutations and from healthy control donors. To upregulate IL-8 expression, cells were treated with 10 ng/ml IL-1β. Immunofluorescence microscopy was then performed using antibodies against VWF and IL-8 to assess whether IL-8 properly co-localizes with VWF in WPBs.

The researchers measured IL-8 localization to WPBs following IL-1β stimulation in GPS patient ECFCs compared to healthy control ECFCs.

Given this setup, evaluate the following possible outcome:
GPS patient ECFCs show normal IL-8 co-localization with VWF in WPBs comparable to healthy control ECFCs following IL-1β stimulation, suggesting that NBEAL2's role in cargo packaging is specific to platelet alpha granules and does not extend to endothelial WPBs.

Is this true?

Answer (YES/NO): YES